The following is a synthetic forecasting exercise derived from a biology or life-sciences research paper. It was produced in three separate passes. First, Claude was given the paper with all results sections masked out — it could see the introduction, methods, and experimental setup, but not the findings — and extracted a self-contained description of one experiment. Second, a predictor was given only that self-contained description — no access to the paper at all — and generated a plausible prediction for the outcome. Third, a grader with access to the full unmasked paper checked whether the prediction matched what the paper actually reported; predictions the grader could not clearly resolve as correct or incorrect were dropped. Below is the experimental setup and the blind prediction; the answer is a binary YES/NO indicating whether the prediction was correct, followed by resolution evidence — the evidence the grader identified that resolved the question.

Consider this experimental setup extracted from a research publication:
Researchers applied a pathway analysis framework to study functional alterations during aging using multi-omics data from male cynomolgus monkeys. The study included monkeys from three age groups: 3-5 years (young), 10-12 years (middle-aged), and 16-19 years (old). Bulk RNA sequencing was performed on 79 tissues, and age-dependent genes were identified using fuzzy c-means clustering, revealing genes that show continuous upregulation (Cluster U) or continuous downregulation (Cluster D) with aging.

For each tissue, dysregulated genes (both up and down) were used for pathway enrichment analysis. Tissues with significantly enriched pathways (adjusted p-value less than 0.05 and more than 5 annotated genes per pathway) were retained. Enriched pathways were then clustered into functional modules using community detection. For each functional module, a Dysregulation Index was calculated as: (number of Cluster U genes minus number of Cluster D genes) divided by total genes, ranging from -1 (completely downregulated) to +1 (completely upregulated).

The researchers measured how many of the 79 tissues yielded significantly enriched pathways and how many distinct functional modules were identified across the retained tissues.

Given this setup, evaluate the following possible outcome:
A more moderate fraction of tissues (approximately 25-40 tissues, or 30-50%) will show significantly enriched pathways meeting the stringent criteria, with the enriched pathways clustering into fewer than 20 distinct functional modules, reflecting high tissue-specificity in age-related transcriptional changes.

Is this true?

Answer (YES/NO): NO